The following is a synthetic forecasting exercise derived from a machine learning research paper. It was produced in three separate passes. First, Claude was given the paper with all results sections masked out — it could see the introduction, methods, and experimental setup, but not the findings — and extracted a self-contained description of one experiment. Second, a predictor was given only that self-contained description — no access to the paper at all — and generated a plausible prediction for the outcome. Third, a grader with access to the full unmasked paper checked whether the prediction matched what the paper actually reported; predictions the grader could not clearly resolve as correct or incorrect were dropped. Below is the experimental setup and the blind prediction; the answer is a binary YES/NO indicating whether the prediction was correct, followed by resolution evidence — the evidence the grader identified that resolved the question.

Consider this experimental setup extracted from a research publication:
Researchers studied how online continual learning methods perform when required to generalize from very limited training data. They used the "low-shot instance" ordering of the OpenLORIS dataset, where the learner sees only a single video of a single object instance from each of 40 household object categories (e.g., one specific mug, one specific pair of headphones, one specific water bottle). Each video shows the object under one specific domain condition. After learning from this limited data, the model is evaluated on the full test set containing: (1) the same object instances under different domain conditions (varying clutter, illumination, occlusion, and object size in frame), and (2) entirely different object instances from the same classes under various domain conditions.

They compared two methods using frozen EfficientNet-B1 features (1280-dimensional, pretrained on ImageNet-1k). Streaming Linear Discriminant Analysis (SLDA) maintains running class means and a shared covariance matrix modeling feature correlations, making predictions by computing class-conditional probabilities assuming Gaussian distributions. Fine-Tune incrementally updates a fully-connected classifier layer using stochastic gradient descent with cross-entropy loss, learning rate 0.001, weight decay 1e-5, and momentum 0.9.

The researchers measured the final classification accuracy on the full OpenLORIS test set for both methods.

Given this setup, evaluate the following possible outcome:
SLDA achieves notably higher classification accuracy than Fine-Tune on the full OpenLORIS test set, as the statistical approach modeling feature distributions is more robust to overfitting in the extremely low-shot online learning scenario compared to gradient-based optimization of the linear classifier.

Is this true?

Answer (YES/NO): YES